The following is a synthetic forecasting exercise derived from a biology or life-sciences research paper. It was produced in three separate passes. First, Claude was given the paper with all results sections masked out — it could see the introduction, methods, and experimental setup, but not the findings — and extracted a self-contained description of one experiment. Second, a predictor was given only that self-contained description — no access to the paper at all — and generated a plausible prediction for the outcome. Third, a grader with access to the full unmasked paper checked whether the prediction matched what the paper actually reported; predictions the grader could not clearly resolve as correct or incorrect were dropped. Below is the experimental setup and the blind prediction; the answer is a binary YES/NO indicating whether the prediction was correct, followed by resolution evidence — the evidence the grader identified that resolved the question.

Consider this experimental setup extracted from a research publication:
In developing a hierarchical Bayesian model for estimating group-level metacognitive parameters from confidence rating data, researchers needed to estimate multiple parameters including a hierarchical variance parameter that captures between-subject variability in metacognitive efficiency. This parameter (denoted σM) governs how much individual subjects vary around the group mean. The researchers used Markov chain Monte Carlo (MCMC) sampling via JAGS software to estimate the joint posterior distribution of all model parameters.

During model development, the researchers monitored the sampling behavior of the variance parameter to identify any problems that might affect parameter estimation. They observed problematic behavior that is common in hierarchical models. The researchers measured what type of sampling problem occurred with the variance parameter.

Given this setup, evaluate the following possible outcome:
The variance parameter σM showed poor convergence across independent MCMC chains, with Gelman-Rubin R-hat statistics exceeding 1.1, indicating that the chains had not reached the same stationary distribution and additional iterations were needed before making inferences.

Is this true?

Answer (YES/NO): NO